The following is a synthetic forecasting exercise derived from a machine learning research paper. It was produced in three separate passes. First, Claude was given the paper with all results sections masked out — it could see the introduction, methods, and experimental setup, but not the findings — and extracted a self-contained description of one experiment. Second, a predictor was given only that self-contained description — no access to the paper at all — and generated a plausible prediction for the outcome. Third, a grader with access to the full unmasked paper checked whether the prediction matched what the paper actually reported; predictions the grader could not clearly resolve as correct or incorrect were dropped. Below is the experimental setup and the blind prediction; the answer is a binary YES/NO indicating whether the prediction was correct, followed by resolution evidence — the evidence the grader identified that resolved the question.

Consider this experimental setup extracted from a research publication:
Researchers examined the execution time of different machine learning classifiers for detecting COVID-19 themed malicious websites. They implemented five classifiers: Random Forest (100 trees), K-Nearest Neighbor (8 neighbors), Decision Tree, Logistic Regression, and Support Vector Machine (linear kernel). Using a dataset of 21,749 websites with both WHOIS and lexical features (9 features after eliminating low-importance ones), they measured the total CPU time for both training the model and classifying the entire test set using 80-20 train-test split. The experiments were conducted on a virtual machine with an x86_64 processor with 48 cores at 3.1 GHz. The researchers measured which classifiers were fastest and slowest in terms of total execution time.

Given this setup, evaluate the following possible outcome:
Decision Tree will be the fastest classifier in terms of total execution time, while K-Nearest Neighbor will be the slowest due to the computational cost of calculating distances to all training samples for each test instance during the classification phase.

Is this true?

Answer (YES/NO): NO